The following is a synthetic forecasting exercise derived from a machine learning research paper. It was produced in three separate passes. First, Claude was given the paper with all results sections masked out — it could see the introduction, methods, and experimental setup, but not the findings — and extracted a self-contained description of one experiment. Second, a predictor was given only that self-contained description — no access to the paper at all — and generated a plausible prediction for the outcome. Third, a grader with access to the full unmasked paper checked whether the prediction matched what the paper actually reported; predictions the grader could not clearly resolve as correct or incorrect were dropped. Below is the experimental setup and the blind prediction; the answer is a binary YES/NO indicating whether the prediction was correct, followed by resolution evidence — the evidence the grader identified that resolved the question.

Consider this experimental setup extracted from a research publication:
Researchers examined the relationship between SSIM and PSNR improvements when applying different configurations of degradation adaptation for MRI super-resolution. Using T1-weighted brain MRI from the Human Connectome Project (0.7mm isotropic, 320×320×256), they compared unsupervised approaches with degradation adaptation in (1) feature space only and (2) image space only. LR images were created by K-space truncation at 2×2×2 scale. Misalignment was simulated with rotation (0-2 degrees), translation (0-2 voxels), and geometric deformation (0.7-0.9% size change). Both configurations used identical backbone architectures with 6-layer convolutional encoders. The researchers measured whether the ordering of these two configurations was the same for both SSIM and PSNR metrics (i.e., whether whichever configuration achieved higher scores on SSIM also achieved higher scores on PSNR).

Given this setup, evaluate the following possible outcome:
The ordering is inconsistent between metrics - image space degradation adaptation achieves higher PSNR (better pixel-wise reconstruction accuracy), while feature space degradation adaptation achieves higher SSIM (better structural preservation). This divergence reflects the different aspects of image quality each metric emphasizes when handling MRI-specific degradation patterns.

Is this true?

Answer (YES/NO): NO